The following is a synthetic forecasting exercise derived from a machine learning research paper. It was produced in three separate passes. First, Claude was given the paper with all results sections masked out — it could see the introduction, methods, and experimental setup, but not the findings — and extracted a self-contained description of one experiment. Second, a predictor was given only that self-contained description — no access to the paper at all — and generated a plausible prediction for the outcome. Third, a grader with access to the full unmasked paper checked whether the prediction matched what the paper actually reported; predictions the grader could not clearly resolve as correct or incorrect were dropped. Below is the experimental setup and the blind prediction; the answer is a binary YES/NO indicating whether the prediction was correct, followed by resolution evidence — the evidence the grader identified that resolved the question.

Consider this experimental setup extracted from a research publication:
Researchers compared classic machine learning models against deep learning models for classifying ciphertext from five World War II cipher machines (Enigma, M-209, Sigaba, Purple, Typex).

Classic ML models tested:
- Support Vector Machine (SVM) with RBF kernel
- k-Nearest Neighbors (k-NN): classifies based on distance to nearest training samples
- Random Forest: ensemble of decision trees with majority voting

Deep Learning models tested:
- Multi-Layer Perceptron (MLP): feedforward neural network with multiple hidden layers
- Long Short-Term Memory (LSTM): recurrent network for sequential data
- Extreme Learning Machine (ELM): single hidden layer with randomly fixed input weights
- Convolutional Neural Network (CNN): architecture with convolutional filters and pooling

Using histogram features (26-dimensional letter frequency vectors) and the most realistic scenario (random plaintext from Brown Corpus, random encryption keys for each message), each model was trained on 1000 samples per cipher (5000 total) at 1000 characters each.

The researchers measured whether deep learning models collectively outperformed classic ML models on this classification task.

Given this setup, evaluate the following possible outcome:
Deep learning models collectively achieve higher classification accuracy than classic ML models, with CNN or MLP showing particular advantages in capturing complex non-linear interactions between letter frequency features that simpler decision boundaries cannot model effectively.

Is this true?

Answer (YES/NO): NO